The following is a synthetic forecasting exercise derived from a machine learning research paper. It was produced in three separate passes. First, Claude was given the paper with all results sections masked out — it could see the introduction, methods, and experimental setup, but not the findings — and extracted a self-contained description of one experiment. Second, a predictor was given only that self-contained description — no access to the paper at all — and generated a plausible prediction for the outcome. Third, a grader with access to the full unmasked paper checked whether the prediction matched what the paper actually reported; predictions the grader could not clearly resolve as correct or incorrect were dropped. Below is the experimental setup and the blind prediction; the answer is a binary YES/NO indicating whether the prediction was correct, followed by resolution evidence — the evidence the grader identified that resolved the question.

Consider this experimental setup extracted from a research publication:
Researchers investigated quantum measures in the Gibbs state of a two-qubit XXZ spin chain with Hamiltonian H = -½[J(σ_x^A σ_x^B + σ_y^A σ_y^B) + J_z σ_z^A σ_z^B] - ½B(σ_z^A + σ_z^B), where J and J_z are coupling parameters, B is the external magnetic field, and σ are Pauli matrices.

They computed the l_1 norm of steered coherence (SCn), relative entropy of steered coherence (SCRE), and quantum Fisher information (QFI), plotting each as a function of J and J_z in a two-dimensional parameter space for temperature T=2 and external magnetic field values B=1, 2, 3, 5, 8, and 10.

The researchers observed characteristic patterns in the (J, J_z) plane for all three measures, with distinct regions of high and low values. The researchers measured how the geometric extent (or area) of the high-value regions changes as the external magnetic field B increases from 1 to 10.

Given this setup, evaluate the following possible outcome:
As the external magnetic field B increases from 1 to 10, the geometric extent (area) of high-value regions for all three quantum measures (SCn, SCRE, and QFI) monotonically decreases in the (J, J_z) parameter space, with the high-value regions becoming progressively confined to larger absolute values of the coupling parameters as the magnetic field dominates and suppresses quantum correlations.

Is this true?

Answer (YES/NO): NO